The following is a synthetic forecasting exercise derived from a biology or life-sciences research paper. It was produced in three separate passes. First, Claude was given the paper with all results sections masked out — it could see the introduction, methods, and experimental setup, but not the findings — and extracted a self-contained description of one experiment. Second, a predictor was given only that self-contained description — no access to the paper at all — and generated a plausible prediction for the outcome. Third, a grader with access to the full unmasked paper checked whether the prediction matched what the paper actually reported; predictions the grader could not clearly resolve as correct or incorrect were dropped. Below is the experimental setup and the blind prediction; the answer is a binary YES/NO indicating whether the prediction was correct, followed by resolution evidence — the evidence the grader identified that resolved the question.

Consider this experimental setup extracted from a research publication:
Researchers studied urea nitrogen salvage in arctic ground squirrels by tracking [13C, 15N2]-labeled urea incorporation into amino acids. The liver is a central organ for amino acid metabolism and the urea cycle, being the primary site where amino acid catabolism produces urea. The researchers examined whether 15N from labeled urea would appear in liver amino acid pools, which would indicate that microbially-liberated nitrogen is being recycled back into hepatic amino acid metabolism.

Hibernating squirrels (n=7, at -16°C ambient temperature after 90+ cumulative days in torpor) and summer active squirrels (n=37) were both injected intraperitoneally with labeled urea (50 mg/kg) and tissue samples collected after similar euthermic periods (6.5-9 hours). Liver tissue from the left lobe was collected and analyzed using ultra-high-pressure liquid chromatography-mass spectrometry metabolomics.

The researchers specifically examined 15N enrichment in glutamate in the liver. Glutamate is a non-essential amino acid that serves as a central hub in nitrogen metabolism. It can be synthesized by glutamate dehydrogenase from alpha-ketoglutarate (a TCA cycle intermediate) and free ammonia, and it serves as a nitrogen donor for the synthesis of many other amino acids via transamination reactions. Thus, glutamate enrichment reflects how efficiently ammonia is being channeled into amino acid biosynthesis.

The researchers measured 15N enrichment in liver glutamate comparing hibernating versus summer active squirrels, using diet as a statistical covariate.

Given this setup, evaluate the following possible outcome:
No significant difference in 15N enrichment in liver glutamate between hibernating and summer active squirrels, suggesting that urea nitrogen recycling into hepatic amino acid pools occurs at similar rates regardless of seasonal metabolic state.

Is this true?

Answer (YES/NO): NO